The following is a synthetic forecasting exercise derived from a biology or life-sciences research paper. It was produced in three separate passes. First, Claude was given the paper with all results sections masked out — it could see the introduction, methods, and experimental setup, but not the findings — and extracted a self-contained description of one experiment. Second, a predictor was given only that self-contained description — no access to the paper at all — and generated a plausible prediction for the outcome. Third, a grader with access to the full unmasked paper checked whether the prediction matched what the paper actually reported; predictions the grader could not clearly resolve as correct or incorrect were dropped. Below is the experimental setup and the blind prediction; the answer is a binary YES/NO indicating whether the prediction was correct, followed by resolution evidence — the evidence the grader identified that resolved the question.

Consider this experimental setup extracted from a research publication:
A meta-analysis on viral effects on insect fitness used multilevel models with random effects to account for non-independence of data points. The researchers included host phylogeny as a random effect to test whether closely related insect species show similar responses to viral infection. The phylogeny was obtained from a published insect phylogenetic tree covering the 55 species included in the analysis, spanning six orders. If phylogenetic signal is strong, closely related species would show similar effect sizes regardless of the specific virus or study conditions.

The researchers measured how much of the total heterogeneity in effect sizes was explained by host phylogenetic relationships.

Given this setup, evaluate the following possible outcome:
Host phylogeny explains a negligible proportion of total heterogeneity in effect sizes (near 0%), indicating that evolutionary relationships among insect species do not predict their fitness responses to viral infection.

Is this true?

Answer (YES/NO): YES